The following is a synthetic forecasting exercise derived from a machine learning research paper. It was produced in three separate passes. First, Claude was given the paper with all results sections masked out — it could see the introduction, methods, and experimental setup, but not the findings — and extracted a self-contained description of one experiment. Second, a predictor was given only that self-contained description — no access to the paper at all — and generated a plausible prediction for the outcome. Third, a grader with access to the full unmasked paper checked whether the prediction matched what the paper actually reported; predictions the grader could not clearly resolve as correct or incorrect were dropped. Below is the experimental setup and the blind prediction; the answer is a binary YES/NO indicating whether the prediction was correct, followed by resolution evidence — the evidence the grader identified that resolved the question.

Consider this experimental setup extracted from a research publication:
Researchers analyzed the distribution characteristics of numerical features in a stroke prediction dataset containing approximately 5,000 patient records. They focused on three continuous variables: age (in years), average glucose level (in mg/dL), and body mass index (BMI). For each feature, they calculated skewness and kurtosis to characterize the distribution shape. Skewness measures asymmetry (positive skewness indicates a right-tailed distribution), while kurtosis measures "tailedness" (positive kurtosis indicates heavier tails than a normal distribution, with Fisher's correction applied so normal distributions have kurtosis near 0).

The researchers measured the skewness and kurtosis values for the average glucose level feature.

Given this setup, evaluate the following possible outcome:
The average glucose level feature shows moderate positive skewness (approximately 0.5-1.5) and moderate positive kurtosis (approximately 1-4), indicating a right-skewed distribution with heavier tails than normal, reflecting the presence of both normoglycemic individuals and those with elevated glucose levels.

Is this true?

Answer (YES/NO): NO